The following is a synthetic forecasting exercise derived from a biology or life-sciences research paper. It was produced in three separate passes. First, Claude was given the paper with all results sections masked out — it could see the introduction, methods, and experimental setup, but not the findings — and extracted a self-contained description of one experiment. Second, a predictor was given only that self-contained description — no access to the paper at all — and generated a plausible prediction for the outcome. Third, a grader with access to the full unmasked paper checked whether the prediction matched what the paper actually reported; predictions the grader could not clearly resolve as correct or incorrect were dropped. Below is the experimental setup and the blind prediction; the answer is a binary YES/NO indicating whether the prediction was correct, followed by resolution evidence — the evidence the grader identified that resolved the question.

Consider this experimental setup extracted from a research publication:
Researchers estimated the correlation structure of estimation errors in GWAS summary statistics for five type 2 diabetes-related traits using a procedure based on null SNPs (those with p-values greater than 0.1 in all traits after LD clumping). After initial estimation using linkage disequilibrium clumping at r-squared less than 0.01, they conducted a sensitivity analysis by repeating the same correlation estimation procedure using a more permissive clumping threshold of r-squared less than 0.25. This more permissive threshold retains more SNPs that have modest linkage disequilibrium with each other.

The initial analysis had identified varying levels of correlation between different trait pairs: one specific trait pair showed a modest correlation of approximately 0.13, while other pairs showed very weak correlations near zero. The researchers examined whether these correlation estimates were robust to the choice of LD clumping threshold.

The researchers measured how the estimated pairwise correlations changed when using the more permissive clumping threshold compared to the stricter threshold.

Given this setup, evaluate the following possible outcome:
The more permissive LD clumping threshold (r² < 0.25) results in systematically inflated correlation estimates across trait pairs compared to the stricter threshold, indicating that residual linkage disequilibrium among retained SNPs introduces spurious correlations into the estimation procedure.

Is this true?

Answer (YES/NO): NO